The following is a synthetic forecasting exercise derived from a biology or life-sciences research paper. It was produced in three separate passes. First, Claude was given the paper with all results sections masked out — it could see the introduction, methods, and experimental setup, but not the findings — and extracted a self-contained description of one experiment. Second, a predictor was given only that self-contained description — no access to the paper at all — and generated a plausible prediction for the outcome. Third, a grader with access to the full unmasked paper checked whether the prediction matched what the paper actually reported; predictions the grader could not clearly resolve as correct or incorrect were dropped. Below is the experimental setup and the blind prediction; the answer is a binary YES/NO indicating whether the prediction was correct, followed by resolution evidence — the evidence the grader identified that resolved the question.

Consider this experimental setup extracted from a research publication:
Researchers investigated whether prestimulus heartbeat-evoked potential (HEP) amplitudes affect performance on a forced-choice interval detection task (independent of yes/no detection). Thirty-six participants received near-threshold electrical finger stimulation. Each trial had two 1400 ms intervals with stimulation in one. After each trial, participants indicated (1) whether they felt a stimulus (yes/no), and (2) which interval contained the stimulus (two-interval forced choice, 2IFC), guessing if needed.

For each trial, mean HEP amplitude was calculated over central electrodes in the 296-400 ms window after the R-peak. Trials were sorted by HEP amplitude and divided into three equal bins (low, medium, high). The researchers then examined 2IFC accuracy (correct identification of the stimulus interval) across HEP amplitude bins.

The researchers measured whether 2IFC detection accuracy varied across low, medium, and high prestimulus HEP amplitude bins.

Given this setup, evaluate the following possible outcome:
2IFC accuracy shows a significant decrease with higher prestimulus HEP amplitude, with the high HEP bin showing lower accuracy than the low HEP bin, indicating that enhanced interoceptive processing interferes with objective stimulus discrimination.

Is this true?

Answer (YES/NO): YES